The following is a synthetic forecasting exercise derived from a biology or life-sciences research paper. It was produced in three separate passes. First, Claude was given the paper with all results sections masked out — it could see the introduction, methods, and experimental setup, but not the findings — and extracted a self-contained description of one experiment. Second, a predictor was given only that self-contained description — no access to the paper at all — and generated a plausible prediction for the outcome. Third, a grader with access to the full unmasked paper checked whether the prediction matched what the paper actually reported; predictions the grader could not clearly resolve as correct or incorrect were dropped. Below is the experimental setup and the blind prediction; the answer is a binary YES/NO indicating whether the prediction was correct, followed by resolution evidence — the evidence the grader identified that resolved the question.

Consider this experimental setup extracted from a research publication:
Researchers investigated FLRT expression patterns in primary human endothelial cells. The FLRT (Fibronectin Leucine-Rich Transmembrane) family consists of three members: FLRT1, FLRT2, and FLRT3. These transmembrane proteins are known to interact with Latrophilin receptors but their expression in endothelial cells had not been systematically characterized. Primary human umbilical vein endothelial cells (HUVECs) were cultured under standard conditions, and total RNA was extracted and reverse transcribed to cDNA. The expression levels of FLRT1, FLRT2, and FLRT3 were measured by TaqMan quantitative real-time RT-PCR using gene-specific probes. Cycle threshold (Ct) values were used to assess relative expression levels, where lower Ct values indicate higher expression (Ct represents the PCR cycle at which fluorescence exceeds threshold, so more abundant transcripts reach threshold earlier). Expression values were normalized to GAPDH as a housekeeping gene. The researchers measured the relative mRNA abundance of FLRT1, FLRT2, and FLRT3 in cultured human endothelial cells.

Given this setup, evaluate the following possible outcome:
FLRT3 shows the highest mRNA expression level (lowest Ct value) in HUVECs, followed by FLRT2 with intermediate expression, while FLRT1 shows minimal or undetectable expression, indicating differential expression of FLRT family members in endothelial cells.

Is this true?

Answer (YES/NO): NO